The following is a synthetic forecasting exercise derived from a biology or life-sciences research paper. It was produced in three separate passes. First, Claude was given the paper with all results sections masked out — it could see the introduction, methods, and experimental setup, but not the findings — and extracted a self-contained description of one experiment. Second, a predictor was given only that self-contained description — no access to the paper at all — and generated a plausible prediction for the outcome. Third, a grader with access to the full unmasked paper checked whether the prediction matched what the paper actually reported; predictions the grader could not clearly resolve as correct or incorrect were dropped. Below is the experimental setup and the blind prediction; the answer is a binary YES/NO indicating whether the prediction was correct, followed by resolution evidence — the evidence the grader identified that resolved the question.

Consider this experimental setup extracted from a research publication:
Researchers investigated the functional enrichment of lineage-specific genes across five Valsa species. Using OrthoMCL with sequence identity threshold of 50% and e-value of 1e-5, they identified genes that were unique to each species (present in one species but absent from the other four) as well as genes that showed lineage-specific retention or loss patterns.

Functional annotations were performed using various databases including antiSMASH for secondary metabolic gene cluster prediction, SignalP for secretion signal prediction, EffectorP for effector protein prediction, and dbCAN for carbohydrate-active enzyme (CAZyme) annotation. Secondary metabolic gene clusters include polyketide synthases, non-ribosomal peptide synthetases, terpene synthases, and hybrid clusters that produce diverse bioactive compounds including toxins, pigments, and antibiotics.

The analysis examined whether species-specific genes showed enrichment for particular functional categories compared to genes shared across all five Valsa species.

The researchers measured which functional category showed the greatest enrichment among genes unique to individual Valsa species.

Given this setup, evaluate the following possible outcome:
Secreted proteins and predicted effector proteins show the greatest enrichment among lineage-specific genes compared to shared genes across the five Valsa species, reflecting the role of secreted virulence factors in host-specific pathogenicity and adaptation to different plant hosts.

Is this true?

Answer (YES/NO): NO